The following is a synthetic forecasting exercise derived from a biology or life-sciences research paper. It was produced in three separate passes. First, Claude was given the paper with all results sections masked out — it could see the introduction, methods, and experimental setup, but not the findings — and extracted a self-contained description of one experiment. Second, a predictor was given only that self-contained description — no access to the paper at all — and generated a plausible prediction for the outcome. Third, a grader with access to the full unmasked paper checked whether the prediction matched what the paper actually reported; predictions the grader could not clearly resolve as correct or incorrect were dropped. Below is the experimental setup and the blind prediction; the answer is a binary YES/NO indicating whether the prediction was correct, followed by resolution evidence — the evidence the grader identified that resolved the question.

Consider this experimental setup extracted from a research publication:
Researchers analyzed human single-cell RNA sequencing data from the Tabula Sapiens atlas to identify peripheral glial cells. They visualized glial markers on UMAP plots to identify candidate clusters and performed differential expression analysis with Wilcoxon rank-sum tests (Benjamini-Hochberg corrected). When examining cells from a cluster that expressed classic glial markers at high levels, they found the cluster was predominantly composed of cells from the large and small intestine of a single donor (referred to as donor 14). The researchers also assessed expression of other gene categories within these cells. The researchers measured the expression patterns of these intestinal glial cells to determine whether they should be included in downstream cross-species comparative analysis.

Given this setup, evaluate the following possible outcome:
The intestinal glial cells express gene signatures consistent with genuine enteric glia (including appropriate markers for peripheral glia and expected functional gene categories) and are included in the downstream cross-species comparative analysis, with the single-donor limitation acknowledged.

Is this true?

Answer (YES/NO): NO